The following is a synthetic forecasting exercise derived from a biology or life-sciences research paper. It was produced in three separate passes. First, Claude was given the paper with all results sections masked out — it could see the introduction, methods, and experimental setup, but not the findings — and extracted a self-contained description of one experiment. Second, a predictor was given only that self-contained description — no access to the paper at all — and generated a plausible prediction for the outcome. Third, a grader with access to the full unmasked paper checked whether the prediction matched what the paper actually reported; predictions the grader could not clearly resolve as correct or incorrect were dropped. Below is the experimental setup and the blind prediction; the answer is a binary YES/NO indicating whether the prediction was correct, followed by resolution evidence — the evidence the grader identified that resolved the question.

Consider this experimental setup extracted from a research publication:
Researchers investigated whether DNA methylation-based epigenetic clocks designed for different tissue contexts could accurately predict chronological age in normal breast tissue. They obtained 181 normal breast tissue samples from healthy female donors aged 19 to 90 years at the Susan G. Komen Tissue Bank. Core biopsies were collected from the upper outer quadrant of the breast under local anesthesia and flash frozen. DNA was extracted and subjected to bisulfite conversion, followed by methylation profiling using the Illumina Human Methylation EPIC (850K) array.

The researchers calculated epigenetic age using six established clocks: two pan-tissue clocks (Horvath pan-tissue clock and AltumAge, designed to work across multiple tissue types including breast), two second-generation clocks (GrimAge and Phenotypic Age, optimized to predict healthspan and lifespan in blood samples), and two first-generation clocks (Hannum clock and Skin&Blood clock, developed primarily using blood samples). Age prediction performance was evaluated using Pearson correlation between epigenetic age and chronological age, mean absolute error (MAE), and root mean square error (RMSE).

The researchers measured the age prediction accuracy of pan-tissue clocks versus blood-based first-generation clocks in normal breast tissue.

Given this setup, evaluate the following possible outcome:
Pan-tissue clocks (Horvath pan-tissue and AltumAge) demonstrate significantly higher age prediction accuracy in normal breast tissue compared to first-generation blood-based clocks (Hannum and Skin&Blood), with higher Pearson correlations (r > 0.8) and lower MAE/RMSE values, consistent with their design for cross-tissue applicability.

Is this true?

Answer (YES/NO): YES